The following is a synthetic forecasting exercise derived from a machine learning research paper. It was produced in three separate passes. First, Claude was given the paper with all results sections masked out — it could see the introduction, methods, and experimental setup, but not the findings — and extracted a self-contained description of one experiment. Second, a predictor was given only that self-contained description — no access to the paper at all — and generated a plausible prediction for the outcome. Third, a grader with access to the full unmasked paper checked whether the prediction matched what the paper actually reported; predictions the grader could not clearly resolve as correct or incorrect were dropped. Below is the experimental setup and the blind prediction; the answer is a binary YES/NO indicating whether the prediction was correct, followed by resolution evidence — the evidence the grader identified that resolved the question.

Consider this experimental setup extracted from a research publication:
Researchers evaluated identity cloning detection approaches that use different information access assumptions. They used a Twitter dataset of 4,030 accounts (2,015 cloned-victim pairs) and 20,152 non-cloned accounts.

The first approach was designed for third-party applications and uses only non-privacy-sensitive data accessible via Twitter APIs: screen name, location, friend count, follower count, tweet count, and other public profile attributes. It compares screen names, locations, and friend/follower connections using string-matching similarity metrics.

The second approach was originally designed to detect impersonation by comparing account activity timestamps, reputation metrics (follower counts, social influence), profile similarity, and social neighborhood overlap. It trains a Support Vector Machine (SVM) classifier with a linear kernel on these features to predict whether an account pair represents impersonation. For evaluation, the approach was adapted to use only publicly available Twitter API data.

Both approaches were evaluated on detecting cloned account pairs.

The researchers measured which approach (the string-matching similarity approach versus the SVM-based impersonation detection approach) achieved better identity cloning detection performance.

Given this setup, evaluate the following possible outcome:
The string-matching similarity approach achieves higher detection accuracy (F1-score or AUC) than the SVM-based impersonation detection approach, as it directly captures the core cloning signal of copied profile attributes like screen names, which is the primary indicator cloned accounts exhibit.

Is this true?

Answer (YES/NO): NO